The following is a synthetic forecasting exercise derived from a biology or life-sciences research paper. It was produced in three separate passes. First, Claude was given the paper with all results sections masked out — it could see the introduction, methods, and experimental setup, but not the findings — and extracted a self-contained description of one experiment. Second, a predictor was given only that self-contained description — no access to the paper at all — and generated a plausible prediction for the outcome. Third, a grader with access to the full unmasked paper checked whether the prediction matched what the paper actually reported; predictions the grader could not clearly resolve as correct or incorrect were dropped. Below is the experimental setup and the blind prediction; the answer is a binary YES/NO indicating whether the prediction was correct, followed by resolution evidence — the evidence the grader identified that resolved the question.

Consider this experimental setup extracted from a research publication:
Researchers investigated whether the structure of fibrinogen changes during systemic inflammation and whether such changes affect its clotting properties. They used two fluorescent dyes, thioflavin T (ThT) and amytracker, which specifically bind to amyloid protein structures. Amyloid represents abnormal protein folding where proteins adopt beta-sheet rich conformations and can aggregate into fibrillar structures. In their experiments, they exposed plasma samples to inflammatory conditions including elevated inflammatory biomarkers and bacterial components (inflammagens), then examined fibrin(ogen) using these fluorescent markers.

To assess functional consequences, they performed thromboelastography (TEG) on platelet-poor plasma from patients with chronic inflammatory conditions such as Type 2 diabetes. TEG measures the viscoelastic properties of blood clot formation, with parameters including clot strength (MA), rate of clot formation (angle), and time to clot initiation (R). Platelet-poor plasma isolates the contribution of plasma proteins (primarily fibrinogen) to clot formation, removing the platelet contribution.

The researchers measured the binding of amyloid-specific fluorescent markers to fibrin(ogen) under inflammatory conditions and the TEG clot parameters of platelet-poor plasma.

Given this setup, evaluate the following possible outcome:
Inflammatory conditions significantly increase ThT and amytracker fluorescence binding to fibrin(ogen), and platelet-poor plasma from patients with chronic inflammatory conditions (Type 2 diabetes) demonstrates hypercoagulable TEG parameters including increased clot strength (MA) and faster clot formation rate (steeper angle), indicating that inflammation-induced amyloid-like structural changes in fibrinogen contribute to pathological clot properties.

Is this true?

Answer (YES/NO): YES